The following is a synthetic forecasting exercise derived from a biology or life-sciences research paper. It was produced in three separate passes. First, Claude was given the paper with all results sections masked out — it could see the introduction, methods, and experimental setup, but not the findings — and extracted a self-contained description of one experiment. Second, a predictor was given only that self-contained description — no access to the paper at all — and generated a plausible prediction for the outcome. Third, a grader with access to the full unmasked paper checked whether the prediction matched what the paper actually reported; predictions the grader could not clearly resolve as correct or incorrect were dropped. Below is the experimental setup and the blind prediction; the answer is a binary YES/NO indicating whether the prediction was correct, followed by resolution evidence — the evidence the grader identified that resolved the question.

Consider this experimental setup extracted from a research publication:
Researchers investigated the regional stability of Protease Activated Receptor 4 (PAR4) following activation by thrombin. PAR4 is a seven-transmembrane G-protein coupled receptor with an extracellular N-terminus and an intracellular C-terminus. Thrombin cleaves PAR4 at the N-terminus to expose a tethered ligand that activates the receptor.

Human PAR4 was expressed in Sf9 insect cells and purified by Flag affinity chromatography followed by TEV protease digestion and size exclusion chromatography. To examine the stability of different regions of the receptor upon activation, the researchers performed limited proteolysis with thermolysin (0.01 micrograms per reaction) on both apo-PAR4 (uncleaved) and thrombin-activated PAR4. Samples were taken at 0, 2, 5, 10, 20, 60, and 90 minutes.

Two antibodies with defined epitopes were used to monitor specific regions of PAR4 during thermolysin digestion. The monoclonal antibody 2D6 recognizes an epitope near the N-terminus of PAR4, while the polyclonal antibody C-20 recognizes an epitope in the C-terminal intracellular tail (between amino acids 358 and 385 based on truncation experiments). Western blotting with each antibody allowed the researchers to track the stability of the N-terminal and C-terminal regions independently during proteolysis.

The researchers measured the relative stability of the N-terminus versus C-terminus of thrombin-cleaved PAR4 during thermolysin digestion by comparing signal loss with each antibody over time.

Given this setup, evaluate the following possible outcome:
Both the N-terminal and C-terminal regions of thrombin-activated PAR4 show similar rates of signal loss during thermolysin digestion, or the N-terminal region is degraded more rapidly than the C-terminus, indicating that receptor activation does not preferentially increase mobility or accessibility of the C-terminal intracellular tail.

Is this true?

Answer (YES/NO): YES